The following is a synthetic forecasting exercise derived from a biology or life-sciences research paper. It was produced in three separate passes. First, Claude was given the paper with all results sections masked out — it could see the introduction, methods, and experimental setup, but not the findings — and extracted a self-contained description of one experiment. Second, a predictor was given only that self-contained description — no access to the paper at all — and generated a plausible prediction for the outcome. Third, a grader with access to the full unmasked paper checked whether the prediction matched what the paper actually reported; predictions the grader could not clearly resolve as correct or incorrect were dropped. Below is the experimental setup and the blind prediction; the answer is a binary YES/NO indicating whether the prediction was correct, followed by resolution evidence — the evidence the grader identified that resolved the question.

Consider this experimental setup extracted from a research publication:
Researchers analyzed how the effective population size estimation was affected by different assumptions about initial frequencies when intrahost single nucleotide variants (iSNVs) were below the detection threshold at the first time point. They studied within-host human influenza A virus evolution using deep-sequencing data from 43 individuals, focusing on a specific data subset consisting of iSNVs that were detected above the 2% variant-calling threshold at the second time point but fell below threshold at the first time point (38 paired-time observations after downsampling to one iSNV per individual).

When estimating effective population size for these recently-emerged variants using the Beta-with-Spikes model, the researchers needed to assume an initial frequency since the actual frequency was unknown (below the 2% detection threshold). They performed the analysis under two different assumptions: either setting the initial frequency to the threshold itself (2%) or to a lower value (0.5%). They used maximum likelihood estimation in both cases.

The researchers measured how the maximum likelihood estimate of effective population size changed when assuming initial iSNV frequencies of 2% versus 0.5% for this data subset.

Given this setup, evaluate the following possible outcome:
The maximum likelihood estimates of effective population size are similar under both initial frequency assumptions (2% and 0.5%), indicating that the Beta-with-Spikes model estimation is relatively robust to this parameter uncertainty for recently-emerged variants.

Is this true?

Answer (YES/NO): NO